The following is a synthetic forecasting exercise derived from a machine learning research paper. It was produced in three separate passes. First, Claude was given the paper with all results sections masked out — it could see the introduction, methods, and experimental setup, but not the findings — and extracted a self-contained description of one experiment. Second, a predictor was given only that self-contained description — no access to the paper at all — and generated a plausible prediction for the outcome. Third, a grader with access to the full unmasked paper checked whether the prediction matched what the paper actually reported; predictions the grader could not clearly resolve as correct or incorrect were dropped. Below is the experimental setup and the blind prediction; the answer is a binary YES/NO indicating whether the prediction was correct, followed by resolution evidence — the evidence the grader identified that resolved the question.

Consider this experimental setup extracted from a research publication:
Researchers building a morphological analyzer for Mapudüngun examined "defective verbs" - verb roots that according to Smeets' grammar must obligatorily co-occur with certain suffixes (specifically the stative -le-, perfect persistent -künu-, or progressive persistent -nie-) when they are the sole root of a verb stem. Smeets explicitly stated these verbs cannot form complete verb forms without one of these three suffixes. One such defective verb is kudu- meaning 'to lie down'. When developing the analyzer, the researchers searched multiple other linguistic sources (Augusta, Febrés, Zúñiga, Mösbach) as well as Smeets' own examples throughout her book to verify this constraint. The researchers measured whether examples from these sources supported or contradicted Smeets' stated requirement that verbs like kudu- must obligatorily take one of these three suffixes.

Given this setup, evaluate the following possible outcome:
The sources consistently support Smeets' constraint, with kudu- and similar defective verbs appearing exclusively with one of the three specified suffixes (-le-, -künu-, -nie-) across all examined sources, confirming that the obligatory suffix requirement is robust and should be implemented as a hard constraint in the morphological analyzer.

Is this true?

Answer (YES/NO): NO